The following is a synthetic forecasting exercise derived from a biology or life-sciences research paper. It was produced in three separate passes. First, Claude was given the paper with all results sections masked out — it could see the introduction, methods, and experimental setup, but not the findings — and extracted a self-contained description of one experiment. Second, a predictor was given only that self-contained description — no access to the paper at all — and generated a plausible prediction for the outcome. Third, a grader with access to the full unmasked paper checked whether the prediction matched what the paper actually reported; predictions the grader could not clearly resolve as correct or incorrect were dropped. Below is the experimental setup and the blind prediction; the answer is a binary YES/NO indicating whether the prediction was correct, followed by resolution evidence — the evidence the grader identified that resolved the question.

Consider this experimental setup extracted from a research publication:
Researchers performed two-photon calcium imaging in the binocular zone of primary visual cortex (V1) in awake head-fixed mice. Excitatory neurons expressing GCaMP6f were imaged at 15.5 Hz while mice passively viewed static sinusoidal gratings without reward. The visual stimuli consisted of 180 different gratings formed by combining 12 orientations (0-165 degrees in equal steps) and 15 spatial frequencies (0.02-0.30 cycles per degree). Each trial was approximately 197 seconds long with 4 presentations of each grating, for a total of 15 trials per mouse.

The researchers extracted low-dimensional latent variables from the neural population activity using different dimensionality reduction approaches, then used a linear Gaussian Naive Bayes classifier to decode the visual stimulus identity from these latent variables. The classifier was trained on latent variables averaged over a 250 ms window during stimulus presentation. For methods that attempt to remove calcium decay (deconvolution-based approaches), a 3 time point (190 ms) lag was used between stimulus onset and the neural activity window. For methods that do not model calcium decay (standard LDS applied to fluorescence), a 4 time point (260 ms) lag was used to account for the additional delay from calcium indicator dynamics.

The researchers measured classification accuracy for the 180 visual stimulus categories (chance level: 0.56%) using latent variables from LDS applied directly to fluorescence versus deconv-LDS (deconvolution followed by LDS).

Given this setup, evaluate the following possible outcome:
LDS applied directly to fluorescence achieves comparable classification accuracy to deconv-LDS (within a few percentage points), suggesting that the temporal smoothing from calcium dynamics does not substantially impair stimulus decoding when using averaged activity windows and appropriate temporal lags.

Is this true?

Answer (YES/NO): NO